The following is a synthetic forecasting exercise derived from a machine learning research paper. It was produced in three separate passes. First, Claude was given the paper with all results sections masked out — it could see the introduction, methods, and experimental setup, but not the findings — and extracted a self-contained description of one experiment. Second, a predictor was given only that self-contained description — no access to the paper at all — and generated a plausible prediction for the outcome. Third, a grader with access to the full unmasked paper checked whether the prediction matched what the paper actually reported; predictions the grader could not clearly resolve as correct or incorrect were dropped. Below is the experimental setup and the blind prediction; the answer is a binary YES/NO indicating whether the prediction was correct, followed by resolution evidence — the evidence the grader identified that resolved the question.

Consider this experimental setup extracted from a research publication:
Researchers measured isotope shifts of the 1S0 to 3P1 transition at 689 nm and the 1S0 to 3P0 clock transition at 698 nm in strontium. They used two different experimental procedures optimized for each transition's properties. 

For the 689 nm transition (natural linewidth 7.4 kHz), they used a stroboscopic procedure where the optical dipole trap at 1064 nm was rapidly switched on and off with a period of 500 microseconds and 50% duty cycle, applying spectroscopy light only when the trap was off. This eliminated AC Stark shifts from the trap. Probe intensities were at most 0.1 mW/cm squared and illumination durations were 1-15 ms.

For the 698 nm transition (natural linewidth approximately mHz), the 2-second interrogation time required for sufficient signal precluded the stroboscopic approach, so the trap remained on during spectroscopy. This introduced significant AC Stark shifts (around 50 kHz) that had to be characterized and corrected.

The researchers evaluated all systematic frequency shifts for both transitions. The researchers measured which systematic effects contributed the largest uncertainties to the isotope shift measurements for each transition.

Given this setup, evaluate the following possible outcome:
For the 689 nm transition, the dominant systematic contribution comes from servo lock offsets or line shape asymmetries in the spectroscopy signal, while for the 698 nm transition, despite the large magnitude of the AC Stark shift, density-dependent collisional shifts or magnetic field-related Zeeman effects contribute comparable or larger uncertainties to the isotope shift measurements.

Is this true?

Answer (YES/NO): NO